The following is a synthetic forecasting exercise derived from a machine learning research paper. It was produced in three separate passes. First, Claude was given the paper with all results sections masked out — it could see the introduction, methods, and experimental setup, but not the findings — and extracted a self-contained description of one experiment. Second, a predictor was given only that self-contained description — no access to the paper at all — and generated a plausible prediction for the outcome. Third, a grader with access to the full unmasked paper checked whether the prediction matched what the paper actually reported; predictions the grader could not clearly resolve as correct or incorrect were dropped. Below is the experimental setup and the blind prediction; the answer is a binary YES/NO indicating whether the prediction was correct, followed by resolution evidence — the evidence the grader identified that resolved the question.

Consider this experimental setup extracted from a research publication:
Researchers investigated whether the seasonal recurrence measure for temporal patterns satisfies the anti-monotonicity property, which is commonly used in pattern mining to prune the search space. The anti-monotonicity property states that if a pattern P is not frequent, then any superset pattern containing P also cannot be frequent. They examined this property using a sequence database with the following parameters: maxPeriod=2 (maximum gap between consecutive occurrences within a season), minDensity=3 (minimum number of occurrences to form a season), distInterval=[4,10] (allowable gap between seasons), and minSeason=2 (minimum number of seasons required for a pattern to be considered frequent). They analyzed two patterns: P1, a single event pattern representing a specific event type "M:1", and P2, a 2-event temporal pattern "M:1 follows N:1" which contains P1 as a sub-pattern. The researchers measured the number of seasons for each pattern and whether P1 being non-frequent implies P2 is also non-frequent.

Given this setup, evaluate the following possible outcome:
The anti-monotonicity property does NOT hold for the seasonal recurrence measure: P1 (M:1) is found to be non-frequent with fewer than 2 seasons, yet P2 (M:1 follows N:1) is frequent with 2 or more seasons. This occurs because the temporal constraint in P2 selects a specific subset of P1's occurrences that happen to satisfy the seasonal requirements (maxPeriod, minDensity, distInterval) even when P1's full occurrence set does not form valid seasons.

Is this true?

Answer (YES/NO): YES